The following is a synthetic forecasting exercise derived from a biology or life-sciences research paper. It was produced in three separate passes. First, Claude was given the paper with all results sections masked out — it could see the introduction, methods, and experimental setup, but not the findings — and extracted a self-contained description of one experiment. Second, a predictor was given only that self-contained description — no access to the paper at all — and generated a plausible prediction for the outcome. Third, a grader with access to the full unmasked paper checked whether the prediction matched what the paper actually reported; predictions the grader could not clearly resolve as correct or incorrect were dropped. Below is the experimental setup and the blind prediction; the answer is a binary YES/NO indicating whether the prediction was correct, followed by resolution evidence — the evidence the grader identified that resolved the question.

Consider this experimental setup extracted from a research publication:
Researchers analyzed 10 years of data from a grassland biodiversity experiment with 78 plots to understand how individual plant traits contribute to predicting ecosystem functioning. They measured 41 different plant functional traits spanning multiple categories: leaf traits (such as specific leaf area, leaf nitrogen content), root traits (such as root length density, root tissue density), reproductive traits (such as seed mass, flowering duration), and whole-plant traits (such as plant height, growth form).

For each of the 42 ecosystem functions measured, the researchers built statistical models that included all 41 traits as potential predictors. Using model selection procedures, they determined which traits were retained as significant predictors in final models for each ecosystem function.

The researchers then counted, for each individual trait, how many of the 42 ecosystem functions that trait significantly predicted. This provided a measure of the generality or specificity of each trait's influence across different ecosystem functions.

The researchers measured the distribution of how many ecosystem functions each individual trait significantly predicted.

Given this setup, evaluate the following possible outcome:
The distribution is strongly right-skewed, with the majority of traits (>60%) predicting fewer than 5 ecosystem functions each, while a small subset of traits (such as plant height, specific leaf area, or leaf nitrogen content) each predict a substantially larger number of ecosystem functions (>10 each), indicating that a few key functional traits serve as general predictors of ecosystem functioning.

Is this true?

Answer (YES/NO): NO